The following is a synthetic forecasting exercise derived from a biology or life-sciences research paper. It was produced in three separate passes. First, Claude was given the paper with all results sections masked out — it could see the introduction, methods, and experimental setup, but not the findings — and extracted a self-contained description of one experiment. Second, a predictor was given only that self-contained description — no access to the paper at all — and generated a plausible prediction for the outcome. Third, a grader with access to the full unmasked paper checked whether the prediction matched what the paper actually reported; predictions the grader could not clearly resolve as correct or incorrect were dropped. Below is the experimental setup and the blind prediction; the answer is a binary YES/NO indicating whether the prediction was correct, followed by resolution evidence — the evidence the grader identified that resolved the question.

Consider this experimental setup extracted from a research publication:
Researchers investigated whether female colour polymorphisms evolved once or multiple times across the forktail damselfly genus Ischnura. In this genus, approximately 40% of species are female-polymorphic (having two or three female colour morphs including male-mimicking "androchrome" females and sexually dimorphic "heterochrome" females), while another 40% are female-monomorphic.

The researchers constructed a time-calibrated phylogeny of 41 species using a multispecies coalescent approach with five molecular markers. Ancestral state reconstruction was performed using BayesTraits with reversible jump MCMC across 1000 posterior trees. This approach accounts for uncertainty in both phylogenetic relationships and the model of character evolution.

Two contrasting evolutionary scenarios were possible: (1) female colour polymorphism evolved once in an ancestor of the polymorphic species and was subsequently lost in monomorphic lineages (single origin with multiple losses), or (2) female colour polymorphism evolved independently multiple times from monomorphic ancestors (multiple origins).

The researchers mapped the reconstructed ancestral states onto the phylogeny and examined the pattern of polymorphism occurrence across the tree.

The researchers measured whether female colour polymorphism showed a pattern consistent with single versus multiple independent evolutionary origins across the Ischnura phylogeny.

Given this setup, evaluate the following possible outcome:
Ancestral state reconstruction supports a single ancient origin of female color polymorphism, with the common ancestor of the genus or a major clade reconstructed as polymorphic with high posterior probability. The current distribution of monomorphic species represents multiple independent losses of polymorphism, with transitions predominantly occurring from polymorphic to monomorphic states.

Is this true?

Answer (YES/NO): NO